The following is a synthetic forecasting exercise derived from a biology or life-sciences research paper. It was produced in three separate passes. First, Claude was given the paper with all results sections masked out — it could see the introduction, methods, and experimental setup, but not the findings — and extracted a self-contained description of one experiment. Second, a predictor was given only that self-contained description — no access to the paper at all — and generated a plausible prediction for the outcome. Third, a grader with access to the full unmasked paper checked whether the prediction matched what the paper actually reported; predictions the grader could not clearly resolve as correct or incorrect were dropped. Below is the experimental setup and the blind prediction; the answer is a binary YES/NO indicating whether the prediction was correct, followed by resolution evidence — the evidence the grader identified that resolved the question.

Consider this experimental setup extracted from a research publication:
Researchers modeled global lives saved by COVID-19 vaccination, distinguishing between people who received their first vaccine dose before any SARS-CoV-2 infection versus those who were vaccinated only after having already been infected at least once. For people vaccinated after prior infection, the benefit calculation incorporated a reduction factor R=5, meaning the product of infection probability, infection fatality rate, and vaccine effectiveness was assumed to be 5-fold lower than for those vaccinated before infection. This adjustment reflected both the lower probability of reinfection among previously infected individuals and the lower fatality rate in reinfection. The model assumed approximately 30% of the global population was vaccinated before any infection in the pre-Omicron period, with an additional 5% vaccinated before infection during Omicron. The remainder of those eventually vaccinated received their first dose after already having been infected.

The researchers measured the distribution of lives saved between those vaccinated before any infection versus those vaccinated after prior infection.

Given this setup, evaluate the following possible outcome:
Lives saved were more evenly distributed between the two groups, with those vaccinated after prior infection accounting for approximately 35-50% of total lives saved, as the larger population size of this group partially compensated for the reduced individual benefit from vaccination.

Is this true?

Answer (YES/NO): NO